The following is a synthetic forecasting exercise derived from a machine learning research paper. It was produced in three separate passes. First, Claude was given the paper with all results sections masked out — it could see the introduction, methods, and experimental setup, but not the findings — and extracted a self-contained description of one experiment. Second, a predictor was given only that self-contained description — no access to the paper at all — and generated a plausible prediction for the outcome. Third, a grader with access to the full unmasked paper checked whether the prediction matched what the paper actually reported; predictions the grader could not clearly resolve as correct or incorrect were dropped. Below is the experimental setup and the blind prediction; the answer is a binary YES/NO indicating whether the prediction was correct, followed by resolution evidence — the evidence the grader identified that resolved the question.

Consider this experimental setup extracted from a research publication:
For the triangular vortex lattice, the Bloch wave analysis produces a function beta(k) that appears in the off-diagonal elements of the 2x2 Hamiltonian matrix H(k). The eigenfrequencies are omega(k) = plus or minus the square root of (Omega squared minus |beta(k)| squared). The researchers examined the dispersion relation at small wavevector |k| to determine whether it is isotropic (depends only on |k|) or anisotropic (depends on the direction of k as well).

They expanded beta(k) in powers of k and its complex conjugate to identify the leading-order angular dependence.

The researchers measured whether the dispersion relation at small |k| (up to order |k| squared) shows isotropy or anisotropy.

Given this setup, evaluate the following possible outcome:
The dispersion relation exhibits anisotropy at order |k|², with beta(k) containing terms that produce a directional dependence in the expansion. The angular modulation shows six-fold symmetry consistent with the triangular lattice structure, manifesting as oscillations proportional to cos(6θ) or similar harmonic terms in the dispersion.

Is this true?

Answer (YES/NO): NO